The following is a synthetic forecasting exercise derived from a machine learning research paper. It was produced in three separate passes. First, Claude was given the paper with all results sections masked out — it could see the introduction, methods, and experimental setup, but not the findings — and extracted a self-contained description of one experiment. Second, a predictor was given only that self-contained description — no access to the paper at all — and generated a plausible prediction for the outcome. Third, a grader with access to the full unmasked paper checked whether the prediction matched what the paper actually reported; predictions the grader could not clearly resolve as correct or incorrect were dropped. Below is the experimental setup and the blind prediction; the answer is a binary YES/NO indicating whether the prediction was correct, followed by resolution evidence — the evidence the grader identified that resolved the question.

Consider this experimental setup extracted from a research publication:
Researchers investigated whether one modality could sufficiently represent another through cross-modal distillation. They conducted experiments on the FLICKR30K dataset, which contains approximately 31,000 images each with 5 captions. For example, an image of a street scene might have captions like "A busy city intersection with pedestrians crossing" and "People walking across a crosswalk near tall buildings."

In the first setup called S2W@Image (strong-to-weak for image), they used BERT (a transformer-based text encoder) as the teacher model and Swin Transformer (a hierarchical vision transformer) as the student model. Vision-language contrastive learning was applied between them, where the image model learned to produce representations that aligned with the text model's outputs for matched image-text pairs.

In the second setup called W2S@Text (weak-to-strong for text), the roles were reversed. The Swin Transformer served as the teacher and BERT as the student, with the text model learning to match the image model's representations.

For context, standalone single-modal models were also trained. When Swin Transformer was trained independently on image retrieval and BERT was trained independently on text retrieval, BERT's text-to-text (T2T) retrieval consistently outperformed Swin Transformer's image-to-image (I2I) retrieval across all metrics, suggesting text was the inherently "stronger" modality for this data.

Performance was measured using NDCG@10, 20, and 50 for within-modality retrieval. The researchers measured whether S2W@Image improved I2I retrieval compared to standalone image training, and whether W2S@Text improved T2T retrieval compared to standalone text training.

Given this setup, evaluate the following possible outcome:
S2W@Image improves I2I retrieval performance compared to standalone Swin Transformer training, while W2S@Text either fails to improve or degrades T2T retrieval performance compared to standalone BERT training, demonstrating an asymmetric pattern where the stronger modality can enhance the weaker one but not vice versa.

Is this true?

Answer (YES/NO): YES